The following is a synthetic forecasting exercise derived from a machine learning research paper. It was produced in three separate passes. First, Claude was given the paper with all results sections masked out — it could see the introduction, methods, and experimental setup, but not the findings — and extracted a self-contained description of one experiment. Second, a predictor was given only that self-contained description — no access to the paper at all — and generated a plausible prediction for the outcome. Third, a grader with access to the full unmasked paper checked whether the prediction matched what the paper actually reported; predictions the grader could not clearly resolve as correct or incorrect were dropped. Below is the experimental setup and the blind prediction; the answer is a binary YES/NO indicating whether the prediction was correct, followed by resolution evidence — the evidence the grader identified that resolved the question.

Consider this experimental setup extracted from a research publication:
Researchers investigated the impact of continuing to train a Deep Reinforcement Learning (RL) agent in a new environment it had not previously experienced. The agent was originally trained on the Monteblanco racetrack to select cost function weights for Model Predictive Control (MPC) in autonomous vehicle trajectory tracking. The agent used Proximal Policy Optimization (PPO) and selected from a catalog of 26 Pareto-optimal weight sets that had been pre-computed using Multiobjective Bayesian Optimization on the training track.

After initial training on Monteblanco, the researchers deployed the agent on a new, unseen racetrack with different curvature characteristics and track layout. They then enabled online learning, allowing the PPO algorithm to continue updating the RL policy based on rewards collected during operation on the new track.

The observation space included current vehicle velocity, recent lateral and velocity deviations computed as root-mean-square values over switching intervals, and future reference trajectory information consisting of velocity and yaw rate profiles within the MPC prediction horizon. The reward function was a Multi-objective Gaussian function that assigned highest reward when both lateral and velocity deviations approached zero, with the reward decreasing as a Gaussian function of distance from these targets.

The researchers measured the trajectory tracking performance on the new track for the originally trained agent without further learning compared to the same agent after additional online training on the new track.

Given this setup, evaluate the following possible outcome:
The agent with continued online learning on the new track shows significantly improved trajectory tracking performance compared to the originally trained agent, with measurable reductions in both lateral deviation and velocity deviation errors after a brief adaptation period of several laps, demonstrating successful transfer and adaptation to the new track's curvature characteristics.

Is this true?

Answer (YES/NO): NO